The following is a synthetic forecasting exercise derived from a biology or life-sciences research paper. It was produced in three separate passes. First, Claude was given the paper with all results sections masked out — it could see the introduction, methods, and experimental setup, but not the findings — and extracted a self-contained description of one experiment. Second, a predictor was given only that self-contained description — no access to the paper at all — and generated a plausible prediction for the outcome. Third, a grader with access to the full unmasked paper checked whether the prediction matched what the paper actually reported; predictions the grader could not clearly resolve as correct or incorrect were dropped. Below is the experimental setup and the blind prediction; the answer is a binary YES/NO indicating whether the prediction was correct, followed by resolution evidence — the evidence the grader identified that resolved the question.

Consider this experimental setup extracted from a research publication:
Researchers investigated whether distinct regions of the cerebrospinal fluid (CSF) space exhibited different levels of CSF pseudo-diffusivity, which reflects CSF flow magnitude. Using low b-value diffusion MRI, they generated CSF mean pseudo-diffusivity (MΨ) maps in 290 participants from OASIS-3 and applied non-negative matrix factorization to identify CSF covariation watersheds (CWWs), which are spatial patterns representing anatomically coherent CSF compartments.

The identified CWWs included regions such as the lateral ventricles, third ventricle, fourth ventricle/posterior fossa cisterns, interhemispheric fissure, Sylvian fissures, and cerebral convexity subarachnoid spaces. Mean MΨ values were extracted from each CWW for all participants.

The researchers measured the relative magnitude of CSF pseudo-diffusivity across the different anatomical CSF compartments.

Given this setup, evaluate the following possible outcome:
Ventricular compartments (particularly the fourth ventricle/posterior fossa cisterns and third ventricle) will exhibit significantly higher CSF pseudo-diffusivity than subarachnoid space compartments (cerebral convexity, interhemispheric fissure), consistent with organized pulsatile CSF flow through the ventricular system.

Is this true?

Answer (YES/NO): NO